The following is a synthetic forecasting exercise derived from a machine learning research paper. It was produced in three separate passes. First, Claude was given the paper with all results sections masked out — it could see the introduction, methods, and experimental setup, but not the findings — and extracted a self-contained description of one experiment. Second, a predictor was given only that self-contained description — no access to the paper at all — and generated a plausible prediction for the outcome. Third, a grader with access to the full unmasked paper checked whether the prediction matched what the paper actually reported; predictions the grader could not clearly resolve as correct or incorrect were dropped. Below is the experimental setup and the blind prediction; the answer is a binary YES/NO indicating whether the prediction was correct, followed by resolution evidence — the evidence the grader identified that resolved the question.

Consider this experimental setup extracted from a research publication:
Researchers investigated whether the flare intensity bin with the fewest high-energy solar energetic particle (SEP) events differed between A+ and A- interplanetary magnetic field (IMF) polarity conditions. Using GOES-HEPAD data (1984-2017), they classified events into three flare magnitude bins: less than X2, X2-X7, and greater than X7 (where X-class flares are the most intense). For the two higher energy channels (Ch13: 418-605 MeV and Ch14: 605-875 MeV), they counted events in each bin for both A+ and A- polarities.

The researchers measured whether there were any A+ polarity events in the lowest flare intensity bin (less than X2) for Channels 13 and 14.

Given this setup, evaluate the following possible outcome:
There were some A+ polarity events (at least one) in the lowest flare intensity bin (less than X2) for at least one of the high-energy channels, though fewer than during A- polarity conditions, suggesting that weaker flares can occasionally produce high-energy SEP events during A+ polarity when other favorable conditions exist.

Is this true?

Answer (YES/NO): NO